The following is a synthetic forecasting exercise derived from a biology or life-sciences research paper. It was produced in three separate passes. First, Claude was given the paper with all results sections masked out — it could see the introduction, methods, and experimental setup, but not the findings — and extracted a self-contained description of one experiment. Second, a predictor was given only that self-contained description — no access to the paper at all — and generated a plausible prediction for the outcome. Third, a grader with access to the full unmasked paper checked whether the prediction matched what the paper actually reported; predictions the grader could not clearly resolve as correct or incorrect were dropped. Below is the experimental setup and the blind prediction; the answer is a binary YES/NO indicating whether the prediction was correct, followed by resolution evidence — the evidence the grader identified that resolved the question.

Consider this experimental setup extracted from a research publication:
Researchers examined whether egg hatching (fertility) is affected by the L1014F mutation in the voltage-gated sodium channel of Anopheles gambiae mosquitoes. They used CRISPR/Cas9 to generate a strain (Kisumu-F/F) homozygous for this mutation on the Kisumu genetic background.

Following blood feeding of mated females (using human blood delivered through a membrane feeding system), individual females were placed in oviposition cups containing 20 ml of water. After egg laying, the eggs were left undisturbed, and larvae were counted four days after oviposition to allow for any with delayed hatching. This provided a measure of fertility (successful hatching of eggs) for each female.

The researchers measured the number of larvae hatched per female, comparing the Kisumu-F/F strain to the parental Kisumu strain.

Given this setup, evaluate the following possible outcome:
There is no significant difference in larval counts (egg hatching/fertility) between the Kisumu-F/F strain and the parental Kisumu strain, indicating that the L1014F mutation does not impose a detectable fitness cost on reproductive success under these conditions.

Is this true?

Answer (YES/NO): YES